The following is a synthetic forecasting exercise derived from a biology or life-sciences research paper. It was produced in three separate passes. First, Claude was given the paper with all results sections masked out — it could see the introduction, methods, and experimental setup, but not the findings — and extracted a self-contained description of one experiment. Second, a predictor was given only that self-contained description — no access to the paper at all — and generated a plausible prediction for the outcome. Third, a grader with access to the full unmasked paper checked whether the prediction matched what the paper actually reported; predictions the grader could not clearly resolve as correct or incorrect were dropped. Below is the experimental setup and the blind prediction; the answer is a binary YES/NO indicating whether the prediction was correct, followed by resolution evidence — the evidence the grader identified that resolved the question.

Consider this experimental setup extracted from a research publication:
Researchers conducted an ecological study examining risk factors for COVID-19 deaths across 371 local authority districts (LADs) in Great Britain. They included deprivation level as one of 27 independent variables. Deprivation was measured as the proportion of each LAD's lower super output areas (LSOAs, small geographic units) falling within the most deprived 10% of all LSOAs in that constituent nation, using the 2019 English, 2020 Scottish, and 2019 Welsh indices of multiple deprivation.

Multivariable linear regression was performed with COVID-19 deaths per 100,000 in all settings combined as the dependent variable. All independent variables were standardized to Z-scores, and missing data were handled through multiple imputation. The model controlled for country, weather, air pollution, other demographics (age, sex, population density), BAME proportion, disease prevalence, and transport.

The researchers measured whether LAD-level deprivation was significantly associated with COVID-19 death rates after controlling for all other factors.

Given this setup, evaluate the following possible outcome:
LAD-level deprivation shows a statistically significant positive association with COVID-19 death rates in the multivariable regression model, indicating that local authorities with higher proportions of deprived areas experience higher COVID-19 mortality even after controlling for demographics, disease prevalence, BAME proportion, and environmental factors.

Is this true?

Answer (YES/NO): YES